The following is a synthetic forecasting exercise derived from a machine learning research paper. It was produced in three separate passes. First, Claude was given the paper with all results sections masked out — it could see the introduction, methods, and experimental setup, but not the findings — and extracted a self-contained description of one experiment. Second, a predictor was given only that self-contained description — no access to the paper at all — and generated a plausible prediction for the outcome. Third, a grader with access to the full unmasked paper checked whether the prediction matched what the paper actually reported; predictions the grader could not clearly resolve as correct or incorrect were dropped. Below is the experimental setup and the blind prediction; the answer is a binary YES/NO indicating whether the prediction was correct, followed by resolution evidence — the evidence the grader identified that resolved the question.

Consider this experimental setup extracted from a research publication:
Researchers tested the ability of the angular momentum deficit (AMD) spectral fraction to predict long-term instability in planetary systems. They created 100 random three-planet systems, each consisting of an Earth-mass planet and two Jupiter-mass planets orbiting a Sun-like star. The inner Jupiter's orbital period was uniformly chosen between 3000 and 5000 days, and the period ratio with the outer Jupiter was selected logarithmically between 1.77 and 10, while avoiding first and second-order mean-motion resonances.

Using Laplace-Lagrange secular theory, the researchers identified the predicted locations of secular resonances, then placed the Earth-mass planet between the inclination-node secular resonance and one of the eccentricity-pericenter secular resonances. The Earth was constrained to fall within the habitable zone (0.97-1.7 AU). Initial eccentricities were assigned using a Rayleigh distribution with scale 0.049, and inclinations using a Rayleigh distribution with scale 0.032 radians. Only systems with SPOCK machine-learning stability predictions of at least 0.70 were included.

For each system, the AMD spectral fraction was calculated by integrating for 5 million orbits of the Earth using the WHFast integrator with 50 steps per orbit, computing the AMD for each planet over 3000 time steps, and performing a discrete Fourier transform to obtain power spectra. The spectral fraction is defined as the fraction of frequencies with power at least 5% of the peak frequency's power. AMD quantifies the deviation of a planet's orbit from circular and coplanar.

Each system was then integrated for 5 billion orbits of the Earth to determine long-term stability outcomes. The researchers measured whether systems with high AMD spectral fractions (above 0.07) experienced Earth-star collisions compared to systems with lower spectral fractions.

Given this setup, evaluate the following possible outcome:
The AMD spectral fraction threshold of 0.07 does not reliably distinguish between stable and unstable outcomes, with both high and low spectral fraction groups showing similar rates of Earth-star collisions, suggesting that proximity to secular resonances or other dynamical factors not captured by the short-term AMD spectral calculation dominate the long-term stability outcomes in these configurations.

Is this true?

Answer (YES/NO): NO